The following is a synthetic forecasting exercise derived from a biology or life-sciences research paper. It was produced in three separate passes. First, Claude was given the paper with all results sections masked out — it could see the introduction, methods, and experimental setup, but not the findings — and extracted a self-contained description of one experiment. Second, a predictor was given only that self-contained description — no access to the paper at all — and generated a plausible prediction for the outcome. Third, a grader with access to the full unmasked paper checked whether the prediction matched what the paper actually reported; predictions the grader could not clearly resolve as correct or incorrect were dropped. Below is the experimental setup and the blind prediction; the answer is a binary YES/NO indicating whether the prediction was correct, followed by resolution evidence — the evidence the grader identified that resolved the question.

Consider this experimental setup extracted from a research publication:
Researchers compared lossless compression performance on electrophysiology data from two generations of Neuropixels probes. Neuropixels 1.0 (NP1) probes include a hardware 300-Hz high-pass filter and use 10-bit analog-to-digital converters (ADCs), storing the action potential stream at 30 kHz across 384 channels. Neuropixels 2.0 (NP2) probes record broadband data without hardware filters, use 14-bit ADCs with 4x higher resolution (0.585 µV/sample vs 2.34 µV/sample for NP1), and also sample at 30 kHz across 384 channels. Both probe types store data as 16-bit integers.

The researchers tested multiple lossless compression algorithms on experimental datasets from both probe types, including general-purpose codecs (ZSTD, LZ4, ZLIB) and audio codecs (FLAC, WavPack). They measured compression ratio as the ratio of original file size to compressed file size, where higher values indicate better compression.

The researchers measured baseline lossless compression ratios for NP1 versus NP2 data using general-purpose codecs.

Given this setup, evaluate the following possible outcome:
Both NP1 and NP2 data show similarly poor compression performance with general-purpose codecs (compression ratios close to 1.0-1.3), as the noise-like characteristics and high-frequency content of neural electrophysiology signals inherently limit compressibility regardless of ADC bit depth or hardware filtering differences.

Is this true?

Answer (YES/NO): NO